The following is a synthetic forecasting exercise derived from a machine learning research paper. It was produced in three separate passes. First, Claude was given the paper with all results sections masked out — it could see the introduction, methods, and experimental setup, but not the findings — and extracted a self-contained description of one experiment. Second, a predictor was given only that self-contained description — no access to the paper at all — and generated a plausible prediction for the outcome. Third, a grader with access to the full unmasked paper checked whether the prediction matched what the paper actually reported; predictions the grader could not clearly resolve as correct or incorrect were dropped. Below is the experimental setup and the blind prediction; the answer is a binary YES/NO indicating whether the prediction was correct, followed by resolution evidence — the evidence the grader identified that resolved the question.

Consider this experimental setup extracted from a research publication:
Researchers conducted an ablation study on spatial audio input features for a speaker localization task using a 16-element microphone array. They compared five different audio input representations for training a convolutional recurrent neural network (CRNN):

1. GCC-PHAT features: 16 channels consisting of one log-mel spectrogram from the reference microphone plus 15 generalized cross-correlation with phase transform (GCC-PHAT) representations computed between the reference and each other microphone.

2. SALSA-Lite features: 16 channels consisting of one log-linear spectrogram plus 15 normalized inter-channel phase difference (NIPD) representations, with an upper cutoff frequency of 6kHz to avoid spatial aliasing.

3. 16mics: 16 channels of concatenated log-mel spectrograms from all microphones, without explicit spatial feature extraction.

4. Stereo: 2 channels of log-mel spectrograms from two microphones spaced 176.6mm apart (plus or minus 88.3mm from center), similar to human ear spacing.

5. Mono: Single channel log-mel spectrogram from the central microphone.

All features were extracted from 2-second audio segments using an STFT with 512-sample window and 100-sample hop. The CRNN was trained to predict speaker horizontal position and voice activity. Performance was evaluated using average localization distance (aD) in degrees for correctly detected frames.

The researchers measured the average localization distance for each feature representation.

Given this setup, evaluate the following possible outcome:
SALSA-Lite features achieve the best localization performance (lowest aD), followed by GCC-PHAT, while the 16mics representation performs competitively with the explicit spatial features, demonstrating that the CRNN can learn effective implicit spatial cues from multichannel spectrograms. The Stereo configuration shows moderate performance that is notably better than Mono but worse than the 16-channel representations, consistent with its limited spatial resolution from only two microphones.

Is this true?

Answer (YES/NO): NO